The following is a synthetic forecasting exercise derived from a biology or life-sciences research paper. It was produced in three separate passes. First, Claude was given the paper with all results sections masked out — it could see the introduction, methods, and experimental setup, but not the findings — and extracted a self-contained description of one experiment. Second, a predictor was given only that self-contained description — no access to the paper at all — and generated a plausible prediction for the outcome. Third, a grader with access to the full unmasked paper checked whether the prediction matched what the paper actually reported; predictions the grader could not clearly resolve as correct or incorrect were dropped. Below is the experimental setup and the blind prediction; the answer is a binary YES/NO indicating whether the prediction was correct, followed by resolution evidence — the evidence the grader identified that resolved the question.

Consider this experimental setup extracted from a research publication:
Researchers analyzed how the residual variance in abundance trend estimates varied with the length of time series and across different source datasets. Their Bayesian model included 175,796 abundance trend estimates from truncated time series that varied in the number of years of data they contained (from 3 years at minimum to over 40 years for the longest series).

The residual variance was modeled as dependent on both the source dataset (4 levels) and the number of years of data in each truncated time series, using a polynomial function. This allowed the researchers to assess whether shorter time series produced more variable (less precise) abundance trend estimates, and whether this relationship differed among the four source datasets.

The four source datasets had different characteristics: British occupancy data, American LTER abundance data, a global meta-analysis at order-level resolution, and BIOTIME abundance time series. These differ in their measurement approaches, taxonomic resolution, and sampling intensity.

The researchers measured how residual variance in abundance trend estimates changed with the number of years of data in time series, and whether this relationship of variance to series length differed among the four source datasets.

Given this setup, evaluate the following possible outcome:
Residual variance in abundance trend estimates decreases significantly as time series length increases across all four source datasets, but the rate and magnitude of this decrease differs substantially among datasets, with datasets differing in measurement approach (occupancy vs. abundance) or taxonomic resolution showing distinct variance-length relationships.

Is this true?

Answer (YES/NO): NO